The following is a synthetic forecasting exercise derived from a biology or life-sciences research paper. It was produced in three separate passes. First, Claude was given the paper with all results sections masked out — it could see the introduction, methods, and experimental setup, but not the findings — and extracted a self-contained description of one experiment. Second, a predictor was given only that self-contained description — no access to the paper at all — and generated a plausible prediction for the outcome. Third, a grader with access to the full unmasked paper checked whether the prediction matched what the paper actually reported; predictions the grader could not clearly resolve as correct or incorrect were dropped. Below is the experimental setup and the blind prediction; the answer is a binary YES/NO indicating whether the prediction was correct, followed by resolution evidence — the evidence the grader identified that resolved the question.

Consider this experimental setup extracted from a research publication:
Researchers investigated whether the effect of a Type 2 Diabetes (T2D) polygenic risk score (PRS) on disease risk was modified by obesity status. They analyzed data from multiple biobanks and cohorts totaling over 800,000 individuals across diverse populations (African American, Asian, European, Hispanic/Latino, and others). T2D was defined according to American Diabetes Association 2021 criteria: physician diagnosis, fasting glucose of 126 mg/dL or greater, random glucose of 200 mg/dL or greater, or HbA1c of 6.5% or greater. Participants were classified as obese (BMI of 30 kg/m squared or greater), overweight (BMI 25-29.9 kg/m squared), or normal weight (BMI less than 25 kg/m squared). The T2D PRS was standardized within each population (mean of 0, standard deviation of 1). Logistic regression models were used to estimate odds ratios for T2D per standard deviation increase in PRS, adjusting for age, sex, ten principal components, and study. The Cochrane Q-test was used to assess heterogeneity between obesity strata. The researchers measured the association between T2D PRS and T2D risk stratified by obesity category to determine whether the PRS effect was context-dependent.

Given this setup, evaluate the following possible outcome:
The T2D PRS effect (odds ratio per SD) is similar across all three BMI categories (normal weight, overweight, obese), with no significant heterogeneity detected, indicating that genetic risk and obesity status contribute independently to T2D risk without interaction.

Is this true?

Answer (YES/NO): NO